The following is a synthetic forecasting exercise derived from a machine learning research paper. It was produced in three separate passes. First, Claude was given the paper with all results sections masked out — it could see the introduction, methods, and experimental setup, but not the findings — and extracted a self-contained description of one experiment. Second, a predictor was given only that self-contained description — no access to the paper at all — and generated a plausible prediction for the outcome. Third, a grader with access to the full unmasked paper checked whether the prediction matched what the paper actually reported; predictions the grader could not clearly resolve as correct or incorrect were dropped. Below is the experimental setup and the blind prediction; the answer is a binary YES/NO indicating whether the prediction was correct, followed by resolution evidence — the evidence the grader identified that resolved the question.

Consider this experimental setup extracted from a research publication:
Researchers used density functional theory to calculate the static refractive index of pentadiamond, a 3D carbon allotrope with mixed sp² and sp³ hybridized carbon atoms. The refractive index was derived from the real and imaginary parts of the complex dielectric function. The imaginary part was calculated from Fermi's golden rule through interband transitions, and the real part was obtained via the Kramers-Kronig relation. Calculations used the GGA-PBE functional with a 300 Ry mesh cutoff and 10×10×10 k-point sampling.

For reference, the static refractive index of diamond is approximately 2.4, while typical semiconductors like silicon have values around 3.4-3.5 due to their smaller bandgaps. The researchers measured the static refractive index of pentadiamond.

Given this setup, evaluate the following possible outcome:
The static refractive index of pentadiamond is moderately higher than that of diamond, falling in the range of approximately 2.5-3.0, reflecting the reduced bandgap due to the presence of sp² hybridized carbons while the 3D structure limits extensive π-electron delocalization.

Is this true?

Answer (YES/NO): NO